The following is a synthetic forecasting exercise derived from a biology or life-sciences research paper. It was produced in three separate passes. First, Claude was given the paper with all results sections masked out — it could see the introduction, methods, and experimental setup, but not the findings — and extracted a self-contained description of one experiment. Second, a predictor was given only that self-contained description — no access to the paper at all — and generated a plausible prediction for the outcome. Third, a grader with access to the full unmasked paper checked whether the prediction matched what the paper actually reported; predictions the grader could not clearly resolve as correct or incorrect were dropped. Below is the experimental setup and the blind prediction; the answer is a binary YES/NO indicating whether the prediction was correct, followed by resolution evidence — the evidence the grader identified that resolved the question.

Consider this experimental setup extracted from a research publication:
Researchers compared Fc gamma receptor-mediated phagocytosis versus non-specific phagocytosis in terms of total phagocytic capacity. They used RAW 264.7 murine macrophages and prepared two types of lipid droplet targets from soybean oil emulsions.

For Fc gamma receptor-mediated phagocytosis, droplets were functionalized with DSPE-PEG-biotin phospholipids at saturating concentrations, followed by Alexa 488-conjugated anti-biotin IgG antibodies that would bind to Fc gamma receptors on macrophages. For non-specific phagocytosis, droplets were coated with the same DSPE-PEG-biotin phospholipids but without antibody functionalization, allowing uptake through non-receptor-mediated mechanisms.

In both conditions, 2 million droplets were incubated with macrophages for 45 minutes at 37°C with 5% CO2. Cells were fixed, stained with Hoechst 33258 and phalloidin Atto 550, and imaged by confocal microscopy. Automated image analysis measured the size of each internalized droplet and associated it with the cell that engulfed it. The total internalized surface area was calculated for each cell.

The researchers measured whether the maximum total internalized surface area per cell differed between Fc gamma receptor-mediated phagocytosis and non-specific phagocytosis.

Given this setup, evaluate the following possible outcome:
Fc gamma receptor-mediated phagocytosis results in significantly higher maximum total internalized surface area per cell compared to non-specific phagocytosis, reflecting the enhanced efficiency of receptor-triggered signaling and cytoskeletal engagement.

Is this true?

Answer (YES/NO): YES